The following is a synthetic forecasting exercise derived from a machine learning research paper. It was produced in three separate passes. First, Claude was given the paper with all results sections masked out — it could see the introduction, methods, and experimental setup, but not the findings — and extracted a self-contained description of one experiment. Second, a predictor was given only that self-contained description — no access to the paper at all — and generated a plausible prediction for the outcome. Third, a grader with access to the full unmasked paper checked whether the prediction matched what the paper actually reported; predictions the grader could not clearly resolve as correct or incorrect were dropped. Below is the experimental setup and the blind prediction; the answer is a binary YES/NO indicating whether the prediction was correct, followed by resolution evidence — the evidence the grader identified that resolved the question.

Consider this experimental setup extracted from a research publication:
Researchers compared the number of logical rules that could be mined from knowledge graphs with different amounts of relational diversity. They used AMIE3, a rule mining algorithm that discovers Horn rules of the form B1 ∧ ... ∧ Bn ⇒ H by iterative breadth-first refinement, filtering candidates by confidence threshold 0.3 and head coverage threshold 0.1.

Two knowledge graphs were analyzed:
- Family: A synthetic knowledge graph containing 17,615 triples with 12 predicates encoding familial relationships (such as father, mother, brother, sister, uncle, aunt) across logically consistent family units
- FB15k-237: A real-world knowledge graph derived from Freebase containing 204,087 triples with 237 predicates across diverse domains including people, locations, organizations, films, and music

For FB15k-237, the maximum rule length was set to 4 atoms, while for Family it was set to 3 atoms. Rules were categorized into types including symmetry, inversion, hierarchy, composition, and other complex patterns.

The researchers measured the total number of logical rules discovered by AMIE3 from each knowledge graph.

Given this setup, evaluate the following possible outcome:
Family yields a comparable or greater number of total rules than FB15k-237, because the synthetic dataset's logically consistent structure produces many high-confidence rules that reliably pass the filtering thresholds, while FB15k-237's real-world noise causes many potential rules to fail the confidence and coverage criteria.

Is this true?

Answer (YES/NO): NO